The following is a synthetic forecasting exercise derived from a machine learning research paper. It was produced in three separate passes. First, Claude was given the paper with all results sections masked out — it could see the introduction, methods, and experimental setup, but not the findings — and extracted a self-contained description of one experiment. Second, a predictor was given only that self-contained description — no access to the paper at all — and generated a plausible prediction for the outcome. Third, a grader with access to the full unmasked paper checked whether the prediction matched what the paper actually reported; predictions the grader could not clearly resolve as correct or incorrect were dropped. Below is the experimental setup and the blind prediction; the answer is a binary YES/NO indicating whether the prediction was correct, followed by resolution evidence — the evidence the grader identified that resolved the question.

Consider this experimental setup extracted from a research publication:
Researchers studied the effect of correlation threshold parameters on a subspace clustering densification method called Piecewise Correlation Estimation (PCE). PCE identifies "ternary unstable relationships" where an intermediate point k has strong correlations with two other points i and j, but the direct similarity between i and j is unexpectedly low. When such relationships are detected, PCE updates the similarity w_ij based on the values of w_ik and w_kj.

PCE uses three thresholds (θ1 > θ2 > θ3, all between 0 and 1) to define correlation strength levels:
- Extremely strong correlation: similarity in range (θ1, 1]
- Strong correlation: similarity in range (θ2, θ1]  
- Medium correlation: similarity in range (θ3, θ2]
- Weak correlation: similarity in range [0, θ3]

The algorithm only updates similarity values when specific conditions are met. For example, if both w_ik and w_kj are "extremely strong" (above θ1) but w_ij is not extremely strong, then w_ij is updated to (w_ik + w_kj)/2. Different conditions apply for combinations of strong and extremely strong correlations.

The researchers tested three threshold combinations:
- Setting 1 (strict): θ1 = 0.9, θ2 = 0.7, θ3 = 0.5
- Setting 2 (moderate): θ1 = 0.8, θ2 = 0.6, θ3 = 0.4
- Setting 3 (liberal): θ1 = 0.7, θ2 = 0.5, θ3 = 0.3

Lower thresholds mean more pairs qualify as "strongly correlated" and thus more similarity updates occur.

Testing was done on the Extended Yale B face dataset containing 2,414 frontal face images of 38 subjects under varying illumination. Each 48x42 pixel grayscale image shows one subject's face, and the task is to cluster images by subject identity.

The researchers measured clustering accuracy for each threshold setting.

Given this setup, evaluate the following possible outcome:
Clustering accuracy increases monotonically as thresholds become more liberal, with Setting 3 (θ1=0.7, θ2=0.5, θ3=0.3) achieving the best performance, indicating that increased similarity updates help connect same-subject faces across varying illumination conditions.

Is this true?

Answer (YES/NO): NO